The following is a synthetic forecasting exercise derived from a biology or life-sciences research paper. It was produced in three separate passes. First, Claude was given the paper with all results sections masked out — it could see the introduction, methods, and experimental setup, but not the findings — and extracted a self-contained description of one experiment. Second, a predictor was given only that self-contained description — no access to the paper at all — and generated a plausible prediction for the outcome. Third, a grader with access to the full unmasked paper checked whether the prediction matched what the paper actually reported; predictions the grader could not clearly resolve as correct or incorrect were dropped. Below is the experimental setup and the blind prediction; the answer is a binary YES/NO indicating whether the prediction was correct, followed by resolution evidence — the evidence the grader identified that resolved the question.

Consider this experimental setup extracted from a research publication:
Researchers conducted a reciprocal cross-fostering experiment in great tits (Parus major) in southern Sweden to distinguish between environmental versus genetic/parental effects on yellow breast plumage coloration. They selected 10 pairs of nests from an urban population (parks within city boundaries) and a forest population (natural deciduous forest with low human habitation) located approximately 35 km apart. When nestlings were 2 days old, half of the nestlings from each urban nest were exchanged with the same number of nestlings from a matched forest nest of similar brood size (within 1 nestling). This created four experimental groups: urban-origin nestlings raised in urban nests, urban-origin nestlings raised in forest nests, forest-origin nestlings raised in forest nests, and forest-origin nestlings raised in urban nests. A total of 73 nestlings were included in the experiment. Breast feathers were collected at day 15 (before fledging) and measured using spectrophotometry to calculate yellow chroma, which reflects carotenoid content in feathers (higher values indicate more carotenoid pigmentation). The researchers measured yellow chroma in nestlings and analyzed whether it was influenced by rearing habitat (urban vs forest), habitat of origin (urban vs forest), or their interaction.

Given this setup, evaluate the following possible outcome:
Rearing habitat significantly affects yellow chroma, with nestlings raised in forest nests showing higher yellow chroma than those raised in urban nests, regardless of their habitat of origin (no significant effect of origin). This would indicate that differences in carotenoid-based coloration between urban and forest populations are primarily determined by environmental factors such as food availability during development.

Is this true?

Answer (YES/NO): NO